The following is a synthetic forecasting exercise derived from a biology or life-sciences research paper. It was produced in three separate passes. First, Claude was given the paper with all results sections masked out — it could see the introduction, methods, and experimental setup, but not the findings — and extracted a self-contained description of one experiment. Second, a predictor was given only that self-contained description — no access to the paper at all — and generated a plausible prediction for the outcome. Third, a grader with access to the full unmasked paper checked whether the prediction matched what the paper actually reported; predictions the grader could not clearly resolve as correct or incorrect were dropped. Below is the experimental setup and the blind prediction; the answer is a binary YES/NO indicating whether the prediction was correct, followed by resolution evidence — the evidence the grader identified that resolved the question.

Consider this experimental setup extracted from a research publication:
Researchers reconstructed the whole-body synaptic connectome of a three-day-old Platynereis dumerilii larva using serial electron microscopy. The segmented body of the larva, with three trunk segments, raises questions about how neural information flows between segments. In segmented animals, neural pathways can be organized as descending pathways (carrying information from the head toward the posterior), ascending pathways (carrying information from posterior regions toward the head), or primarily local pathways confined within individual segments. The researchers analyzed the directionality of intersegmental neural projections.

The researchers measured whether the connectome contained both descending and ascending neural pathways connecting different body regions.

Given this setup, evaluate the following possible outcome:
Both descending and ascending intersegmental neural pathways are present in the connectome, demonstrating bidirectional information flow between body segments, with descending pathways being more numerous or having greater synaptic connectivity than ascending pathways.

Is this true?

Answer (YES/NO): YES